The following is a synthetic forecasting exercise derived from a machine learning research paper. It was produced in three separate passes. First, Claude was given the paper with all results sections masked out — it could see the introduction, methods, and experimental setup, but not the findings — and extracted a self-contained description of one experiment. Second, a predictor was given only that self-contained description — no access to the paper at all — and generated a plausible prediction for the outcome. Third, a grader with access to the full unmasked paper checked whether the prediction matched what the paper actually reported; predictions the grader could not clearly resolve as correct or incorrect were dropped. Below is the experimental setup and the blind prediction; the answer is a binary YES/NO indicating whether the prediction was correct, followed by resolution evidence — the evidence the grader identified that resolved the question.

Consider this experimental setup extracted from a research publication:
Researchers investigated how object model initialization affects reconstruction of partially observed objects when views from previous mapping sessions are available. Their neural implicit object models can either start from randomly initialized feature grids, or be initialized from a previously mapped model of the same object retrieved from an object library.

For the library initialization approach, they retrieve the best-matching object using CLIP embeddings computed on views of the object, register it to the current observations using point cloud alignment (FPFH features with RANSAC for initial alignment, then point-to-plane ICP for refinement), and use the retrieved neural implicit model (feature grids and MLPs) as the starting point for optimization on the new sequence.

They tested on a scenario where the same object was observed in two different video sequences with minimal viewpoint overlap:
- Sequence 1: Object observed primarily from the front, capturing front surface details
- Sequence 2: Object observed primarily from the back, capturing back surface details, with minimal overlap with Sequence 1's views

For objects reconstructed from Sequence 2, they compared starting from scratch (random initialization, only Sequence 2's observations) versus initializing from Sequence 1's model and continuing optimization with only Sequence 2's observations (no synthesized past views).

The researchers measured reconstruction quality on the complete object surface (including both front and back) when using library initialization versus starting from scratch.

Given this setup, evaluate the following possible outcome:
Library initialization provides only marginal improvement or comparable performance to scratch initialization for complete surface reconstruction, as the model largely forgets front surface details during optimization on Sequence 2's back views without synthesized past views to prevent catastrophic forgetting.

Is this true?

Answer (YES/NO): YES